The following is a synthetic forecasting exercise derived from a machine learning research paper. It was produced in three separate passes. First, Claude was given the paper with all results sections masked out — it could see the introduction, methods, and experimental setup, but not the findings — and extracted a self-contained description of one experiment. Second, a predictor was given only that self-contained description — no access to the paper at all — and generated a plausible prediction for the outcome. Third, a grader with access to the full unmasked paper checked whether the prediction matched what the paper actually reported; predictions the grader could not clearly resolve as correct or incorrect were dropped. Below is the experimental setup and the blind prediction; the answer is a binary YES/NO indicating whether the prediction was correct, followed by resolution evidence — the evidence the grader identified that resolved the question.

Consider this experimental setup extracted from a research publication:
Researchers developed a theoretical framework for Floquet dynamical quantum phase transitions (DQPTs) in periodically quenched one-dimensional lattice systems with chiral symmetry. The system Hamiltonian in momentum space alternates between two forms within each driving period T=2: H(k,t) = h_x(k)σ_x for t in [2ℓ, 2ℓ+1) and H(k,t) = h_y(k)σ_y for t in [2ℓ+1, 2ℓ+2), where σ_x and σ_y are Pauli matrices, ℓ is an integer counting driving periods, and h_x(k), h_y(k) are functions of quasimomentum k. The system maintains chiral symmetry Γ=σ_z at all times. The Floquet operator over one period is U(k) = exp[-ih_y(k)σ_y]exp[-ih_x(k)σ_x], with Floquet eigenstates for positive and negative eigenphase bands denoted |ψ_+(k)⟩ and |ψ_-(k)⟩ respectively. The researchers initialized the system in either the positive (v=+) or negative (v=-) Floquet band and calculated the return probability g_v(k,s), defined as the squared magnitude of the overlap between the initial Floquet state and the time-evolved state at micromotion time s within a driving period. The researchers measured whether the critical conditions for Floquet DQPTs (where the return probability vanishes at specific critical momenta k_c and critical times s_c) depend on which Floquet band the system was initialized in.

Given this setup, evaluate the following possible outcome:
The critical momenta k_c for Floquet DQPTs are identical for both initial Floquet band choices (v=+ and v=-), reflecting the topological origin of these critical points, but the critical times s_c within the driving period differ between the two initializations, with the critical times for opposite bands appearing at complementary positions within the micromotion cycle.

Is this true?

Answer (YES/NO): NO